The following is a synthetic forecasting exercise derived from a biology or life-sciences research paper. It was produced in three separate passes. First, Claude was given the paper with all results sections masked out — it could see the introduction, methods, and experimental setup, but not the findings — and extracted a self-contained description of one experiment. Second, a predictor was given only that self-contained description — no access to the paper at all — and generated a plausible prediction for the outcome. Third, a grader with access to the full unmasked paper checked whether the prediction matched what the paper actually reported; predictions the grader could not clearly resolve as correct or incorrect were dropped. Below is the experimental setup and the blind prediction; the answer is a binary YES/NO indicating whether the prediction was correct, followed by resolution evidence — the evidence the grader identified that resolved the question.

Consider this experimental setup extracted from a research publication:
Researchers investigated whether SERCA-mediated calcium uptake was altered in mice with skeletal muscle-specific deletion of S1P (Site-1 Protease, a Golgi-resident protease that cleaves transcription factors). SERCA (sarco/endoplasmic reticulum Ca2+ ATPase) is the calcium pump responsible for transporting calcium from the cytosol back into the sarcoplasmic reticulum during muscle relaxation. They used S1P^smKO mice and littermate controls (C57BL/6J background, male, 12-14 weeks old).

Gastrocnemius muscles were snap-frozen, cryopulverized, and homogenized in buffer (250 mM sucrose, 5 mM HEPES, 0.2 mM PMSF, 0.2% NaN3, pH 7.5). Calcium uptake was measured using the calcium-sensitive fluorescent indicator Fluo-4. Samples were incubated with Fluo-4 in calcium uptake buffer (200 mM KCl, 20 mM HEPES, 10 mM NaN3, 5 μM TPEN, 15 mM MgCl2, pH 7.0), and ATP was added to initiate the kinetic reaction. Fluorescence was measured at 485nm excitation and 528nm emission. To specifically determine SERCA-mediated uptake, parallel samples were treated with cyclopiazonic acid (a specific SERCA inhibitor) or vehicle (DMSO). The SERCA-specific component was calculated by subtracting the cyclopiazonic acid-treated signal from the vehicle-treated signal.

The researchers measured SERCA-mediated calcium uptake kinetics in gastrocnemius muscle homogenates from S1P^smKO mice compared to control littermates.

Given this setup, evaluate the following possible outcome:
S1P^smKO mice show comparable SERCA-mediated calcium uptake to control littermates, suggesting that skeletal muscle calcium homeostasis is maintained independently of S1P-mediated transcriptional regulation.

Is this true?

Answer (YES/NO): YES